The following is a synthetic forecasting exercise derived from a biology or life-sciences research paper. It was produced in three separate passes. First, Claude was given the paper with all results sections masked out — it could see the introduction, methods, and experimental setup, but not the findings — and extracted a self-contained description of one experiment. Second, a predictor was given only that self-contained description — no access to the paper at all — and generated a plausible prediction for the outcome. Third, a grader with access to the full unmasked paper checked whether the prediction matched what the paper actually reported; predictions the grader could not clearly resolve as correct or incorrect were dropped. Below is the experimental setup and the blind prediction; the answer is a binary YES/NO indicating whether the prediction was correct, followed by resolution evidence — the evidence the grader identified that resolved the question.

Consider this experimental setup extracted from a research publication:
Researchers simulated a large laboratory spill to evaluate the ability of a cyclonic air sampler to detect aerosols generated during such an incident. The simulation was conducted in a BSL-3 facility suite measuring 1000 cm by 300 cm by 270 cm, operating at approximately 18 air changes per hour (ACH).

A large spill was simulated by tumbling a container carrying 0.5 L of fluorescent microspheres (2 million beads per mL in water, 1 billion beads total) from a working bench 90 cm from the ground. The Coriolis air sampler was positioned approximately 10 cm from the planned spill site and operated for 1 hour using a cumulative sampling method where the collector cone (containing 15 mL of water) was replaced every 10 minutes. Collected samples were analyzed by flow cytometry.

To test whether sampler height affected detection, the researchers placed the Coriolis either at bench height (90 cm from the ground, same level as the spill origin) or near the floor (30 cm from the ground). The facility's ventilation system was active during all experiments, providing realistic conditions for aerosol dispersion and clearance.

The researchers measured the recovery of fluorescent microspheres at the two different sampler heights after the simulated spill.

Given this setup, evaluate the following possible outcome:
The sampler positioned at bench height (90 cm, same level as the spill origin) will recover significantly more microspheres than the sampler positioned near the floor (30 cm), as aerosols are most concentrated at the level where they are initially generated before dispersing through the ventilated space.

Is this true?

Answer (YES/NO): NO